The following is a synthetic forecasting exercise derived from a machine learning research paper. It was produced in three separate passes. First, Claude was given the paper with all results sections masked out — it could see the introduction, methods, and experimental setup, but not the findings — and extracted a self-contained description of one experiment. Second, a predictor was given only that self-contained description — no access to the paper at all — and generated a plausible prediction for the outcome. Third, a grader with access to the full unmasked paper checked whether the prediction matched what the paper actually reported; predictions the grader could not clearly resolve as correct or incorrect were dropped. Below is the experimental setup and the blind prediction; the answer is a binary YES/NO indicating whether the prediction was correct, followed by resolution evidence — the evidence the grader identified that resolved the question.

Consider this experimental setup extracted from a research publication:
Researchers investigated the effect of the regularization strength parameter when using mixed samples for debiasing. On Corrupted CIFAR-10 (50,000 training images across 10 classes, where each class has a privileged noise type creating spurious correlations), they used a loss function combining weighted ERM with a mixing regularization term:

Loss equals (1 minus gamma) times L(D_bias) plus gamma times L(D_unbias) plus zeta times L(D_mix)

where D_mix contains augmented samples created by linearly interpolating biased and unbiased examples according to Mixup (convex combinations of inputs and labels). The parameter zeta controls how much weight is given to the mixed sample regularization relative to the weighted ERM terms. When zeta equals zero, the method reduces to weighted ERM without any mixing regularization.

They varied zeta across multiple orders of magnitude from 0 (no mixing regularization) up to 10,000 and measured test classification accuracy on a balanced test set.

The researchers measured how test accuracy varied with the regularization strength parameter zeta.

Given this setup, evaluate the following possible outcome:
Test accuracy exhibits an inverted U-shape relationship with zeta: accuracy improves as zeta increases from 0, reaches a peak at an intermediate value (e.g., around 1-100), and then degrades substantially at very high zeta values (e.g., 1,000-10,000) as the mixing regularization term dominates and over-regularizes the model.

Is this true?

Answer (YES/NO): NO